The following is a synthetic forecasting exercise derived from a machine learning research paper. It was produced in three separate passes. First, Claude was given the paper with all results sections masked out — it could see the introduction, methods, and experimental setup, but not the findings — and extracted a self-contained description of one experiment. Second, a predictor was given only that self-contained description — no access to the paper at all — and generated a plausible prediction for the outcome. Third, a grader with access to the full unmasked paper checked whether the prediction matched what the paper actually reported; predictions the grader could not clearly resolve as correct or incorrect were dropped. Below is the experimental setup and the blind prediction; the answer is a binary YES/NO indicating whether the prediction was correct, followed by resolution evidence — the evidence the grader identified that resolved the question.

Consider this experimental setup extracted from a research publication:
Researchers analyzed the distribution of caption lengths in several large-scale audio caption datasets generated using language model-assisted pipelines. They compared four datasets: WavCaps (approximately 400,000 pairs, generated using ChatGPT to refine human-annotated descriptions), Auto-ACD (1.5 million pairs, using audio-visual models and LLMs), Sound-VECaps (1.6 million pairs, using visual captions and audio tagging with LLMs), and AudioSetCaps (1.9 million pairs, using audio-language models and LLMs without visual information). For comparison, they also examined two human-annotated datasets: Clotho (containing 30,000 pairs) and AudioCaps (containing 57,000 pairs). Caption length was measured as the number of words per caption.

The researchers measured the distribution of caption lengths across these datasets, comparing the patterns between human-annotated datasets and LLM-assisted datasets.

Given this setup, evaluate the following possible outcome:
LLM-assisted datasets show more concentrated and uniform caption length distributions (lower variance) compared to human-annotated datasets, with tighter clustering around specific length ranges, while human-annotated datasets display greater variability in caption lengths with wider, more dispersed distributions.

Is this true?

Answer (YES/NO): NO